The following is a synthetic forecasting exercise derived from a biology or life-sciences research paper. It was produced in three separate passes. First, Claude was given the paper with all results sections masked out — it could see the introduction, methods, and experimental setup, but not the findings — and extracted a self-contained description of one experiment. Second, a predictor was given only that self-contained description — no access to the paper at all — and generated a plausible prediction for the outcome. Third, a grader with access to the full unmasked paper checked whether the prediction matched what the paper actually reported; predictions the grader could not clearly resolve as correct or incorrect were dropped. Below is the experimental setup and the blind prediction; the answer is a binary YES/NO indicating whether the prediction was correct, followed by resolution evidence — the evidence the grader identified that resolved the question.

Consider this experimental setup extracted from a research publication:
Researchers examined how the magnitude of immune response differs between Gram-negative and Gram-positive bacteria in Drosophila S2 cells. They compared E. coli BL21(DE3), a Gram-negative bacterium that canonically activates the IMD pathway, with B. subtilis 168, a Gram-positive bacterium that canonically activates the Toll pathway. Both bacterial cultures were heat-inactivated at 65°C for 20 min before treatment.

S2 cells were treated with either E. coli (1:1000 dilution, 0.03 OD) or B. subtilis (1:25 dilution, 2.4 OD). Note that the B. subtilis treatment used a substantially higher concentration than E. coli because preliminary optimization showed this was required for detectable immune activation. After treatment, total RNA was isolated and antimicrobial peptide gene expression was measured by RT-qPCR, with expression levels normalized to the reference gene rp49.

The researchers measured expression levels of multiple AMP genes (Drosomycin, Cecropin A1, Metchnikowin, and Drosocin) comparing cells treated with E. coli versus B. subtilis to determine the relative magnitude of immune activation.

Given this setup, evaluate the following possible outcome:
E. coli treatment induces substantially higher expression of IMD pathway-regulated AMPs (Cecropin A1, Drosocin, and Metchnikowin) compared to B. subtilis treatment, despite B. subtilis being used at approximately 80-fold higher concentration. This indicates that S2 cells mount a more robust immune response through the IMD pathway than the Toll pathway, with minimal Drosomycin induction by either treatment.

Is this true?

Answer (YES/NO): YES